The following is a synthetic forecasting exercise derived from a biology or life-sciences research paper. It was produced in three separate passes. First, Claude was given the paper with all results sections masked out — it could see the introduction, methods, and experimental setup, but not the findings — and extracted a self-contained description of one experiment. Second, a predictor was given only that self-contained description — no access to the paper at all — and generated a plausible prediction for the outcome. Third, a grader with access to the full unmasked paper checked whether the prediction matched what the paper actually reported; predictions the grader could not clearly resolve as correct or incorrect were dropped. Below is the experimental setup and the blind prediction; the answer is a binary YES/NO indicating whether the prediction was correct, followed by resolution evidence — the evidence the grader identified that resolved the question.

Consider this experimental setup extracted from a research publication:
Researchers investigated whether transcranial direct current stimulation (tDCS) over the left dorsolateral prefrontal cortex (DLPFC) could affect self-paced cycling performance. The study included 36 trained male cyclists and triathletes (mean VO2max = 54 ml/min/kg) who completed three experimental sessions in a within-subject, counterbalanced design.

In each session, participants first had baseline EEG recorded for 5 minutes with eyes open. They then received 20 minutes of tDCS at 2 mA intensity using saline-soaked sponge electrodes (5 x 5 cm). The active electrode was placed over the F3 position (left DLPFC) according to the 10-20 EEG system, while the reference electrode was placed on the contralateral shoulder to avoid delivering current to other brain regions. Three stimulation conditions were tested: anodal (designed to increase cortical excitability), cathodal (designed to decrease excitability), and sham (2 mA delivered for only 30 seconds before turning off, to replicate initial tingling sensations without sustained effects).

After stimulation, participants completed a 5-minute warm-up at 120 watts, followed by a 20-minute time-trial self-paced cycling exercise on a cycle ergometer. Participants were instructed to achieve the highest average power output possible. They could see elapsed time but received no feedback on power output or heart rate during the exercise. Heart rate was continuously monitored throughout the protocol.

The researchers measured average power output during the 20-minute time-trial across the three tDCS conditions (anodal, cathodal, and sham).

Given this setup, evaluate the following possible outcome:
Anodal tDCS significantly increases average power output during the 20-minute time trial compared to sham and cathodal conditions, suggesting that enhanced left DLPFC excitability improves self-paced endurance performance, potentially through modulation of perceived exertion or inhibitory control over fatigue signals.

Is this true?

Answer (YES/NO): NO